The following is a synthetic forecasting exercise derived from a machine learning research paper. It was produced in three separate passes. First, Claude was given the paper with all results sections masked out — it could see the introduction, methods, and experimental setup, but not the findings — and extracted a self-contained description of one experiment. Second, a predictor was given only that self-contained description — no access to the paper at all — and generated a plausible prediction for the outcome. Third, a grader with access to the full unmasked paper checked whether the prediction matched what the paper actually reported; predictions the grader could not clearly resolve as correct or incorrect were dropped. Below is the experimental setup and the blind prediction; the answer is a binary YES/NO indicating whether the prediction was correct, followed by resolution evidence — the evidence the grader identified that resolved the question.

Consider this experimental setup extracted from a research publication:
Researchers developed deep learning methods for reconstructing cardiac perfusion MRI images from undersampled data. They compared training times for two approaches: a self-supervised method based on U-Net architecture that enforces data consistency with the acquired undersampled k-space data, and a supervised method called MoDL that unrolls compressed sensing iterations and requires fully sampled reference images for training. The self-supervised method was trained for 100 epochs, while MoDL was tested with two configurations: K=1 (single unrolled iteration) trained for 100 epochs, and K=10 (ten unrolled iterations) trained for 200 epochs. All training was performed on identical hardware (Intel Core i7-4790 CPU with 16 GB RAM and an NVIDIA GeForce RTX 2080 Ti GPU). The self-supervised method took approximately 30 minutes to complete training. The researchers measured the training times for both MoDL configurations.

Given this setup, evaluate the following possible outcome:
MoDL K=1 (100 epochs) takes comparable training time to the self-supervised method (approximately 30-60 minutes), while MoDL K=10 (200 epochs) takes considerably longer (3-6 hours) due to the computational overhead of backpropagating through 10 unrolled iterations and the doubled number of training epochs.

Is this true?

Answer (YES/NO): NO